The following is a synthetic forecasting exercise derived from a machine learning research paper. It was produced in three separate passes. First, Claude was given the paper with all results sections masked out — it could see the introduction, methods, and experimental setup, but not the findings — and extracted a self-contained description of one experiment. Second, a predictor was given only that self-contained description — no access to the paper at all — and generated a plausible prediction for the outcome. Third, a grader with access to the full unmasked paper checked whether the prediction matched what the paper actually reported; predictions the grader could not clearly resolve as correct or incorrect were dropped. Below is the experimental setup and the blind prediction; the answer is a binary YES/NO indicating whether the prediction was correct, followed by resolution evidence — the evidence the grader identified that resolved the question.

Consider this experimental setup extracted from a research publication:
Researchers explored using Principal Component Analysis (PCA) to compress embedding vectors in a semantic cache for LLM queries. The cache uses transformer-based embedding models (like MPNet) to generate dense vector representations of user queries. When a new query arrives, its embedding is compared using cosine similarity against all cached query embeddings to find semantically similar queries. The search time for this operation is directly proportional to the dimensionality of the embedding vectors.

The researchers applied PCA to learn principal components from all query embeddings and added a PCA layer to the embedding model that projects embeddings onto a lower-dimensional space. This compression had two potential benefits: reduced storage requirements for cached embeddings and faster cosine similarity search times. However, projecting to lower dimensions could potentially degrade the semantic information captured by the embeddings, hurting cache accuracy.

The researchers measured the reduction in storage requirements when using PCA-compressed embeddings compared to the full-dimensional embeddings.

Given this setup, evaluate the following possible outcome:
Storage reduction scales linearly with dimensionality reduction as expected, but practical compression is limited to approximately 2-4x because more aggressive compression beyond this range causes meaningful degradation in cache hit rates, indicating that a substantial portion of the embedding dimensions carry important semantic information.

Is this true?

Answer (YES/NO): NO